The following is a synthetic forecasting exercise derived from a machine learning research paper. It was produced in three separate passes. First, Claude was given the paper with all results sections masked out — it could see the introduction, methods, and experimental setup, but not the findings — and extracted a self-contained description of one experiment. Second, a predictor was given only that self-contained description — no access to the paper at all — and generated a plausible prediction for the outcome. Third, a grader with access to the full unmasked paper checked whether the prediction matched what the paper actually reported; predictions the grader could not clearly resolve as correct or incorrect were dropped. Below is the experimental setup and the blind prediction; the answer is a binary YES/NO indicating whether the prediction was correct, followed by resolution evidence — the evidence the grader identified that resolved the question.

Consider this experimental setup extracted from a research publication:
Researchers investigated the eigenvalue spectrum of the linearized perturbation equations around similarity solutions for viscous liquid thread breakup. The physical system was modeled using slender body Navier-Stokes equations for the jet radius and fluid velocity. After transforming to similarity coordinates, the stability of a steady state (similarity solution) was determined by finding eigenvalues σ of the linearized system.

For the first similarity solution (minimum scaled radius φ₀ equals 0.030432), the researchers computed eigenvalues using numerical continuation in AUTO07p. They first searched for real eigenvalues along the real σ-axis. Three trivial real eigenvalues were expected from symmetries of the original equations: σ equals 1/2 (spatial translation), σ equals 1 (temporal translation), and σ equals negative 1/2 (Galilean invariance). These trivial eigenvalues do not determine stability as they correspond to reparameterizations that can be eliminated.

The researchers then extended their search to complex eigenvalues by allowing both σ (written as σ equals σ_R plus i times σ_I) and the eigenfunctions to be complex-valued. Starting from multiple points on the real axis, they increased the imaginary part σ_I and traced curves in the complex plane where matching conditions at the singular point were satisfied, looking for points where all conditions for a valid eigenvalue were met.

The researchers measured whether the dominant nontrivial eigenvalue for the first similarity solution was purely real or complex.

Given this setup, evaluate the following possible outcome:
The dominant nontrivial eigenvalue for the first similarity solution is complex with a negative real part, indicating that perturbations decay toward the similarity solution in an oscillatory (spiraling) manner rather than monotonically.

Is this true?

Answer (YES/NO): YES